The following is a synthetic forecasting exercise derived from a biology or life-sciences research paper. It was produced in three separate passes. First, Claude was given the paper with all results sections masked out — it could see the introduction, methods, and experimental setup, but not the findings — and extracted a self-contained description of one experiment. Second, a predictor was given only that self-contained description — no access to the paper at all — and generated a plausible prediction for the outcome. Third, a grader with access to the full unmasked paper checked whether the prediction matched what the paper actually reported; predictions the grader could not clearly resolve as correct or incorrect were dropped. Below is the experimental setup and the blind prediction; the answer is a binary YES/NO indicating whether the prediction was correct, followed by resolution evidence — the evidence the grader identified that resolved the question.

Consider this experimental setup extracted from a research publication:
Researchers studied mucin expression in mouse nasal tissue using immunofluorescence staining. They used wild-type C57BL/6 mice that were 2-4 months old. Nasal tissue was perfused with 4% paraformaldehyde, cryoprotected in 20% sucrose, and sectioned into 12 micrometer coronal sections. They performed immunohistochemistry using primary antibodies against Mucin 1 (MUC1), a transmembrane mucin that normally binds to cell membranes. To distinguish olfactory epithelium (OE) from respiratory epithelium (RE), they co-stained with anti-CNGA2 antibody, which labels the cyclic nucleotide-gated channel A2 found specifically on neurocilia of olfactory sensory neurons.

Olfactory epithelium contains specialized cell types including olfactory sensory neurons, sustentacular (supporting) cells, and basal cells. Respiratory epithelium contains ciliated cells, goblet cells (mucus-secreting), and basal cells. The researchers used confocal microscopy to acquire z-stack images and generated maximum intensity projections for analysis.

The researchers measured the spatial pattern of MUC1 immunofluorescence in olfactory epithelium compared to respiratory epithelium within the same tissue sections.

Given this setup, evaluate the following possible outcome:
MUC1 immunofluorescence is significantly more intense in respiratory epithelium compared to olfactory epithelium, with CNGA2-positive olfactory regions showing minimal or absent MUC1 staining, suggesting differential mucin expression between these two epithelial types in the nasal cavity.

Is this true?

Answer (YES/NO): NO